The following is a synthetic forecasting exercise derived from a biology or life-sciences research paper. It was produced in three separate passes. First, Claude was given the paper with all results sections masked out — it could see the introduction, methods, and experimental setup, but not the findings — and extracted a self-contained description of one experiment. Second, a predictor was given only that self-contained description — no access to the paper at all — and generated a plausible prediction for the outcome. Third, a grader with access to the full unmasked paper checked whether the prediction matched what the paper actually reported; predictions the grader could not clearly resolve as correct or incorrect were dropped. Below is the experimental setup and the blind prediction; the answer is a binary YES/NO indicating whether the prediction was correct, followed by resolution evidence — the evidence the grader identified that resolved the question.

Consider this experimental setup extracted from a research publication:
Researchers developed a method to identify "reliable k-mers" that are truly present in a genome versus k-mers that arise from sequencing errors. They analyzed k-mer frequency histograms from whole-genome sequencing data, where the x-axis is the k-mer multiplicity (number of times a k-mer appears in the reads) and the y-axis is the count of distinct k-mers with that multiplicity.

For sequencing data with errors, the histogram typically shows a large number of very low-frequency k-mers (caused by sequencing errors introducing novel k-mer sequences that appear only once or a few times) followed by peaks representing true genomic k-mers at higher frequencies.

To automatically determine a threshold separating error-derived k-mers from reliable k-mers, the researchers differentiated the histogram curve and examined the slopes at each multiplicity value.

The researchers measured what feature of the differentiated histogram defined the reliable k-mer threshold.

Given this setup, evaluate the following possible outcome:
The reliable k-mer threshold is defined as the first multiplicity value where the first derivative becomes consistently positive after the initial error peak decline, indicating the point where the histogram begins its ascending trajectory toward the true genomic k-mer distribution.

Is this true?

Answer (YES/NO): NO